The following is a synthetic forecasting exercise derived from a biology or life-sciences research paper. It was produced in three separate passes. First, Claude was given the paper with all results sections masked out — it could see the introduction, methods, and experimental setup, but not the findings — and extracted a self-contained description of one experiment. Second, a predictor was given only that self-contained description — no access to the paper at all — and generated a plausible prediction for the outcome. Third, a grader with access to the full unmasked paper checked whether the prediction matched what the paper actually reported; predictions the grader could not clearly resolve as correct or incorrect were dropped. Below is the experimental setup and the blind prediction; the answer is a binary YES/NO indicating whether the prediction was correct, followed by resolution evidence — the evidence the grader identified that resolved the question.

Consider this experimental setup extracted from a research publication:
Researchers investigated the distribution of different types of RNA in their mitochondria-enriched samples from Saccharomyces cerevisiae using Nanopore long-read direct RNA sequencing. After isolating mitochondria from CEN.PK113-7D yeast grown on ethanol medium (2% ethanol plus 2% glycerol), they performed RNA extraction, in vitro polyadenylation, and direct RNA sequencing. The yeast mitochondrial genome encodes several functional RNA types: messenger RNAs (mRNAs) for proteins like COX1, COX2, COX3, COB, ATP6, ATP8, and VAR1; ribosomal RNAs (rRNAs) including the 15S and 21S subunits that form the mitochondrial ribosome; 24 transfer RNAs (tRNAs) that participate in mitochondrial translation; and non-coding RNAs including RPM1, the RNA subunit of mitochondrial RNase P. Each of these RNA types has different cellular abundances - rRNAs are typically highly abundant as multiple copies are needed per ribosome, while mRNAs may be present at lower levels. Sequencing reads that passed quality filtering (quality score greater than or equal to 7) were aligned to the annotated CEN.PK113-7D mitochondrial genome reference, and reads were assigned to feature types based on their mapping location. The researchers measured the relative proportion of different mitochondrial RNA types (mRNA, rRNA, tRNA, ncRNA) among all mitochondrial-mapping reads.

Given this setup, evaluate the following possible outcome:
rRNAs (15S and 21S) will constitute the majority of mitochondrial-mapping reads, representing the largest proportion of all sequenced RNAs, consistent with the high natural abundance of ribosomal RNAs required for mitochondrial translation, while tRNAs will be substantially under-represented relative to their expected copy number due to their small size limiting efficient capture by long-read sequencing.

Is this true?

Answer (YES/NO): YES